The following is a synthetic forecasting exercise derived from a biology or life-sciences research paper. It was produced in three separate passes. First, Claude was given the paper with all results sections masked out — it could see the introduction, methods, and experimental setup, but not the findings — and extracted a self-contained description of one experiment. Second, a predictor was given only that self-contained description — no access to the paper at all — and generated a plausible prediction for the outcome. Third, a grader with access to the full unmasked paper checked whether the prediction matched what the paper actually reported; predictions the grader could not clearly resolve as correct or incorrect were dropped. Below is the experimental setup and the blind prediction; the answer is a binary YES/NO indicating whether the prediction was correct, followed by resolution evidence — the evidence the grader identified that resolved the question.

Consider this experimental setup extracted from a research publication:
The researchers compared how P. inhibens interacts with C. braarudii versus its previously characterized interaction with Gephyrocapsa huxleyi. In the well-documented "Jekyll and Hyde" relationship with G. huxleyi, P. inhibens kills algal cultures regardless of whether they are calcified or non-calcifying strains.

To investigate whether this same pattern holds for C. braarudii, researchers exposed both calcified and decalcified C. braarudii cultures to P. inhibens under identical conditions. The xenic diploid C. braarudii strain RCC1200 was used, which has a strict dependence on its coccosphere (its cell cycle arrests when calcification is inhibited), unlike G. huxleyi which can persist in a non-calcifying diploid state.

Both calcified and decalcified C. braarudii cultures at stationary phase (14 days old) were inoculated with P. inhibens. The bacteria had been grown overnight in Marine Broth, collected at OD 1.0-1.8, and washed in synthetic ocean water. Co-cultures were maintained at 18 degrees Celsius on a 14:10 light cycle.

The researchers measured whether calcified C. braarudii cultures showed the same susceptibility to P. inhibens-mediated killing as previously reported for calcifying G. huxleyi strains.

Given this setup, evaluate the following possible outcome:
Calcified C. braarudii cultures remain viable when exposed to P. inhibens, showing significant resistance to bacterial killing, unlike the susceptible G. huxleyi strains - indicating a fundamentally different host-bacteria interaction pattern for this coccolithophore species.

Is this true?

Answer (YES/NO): YES